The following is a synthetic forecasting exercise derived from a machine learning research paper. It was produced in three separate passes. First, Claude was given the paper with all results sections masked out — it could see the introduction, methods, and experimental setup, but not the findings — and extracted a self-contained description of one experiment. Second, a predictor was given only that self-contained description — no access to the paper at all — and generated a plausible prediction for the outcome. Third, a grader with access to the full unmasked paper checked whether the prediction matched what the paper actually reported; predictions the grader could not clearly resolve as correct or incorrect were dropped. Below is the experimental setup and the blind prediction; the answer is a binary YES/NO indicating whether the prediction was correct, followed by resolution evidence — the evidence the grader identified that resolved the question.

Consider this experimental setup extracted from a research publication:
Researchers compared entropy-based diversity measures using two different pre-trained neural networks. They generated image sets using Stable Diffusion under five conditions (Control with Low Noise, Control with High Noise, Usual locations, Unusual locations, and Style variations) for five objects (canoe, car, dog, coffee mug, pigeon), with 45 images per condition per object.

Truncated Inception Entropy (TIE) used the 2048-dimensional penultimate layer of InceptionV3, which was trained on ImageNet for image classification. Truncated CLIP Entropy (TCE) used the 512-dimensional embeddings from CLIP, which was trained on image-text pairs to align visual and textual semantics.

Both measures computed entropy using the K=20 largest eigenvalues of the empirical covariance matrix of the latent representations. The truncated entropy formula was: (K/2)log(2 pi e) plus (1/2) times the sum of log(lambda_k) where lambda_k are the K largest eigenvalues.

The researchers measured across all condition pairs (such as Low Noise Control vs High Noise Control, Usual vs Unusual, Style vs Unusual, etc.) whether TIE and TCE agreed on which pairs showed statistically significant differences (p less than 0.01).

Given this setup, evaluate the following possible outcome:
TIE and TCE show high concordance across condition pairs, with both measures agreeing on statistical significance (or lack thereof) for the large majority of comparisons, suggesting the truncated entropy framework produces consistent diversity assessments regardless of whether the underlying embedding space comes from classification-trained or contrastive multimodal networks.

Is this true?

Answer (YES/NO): NO